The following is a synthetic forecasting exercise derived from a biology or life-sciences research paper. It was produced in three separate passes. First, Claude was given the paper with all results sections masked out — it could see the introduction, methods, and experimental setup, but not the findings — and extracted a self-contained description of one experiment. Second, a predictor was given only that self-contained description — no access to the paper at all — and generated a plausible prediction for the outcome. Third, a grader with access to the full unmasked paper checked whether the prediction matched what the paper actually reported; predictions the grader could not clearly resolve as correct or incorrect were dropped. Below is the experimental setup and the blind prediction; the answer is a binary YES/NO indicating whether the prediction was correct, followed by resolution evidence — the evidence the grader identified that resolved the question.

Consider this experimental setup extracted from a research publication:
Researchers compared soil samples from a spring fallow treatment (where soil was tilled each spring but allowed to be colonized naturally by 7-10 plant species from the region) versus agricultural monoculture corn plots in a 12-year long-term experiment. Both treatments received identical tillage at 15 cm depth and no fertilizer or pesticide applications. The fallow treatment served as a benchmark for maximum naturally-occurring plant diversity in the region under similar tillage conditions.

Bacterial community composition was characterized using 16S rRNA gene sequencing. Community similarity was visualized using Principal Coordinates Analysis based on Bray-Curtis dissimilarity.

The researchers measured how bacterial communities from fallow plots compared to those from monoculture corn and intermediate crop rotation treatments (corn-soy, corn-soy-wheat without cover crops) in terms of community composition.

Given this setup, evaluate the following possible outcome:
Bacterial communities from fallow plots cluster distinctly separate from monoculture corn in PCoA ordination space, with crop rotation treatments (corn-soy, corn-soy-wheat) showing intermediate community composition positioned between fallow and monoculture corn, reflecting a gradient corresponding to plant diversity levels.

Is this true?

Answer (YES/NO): NO